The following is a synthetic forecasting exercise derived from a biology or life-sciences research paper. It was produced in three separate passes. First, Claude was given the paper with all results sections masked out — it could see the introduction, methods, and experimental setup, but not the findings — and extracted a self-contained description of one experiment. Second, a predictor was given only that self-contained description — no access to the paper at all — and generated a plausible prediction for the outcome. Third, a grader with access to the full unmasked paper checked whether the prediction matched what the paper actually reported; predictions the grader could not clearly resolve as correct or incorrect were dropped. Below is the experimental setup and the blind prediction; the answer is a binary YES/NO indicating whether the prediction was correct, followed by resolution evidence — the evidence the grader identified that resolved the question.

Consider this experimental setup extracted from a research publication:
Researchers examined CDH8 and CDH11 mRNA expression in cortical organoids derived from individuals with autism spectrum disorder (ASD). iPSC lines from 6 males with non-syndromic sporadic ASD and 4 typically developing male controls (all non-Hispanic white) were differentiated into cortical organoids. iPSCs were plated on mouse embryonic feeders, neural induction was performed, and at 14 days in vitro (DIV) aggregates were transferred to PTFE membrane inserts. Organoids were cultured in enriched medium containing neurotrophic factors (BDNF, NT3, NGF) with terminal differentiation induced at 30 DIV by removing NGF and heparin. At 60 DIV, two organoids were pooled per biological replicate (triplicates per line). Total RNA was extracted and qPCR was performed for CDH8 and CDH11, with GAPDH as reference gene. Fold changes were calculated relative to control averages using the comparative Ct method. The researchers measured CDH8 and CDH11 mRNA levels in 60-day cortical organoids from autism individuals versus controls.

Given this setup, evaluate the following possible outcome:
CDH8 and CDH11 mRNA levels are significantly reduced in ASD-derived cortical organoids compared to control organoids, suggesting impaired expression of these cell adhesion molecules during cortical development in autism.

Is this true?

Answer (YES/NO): NO